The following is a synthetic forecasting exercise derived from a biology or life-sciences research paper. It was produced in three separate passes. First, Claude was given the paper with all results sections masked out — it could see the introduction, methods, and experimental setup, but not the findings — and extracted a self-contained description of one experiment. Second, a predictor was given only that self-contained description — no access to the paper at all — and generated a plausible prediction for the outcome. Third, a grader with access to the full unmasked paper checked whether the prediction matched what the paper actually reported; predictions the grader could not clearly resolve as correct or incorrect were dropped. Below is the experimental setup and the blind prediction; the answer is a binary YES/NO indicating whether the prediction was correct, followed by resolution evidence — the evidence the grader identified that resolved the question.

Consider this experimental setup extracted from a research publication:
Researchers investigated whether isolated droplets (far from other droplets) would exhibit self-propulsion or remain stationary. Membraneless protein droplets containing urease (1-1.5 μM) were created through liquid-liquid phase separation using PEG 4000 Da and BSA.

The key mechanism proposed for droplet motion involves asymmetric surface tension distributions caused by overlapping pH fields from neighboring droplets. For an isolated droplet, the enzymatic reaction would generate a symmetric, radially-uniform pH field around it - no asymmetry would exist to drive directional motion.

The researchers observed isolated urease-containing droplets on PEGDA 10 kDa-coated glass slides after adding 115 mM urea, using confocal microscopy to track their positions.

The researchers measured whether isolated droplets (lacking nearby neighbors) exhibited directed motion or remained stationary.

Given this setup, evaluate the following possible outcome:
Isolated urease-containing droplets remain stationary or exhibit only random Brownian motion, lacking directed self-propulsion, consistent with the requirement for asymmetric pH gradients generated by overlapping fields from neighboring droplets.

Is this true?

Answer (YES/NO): YES